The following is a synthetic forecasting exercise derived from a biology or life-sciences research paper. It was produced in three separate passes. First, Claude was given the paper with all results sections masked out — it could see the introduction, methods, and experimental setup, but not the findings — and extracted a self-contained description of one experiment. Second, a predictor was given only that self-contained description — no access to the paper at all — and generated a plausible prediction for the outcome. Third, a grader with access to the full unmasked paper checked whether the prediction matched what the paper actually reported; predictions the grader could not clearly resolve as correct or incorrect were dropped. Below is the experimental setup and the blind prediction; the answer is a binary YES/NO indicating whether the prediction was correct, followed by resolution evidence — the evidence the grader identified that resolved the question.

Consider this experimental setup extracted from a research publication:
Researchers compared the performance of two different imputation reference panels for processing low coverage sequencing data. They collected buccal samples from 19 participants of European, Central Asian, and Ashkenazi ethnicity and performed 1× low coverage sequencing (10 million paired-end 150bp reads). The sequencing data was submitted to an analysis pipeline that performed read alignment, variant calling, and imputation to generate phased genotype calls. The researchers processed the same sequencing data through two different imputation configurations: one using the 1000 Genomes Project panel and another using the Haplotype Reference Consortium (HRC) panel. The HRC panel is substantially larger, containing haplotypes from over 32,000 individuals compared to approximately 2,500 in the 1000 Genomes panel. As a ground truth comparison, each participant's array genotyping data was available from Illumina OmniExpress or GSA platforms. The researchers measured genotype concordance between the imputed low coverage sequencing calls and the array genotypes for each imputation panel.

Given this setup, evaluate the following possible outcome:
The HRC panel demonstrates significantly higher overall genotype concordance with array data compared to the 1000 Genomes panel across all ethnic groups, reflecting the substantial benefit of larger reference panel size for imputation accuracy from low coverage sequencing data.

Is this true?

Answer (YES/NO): NO